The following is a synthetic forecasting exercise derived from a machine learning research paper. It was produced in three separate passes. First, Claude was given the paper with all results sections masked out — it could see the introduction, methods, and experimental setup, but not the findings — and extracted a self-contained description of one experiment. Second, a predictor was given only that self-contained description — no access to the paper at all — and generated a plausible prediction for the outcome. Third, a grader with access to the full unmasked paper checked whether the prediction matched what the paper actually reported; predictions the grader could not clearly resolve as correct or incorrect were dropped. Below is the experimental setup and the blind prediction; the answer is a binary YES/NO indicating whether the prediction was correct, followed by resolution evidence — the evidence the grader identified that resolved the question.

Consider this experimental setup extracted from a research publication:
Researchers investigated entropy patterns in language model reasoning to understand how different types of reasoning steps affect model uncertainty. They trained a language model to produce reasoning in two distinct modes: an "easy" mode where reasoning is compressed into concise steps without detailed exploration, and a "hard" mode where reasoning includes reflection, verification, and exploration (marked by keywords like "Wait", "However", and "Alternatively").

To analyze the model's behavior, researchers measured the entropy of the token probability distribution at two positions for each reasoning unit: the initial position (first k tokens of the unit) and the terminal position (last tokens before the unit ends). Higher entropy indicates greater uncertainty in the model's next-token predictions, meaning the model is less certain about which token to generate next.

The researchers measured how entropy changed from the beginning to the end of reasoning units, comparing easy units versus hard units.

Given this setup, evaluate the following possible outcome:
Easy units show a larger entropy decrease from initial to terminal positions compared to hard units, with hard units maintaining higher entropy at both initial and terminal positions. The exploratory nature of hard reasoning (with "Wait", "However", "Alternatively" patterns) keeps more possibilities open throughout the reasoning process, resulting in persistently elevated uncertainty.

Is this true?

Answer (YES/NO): NO